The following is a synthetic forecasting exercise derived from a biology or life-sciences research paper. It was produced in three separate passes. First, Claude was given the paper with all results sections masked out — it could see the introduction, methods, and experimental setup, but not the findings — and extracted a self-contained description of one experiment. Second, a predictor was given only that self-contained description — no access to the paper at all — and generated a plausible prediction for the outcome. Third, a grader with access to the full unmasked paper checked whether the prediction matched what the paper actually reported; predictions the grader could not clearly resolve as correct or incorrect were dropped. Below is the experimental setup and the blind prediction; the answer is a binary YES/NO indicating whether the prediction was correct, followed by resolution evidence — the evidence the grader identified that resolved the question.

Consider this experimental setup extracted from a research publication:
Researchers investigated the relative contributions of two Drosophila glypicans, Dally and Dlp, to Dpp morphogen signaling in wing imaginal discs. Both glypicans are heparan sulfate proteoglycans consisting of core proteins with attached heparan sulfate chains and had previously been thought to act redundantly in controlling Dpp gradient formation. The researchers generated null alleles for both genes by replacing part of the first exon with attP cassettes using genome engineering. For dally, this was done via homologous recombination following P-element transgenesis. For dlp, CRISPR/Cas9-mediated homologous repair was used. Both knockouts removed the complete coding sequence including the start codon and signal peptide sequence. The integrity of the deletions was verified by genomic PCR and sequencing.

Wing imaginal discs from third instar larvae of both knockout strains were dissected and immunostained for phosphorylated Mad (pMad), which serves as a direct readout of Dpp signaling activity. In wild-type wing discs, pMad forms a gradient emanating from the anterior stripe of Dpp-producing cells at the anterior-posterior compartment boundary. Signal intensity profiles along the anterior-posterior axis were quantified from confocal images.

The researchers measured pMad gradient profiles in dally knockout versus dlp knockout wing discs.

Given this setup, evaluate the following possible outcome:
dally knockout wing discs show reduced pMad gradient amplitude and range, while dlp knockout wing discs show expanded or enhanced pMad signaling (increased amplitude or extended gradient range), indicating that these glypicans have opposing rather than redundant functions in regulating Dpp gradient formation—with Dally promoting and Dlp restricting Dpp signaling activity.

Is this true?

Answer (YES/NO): NO